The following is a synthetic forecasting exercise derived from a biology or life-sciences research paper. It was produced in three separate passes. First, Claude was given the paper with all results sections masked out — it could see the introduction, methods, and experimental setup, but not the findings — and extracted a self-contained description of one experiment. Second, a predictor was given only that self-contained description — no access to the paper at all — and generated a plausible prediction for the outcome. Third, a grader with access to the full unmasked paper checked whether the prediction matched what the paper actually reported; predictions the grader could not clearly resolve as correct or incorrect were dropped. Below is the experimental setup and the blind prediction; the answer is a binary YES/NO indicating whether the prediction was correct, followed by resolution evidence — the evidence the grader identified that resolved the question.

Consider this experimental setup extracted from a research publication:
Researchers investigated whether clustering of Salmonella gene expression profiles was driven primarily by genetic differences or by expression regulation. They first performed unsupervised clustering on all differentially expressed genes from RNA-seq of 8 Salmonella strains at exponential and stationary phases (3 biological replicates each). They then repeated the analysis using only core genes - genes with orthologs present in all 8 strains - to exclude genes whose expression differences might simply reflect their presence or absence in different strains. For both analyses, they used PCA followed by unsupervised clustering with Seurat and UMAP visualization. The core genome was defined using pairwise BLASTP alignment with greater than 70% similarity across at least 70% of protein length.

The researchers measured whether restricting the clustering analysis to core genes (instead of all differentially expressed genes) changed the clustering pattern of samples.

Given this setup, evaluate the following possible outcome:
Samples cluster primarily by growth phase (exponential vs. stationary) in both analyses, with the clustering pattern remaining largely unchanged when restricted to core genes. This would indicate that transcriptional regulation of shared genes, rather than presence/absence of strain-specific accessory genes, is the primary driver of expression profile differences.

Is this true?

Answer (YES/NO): NO